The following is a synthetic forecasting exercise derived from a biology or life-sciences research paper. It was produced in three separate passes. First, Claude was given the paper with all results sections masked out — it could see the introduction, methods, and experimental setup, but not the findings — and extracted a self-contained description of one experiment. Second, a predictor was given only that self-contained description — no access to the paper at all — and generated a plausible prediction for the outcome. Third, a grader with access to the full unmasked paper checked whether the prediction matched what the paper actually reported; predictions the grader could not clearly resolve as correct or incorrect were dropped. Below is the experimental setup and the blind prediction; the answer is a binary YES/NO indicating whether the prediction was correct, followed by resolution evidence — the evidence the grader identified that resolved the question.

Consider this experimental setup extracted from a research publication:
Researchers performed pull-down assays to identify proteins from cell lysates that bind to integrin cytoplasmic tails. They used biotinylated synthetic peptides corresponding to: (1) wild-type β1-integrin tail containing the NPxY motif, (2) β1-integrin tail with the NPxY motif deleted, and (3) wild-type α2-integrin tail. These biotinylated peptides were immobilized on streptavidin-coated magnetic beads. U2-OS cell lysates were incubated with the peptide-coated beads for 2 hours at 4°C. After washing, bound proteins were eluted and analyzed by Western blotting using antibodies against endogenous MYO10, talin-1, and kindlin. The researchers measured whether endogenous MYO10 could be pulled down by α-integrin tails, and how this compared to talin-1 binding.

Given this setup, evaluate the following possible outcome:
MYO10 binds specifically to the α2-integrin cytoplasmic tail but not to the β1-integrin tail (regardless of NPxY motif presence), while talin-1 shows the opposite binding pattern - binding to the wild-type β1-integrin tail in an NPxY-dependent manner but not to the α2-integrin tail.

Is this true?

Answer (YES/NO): NO